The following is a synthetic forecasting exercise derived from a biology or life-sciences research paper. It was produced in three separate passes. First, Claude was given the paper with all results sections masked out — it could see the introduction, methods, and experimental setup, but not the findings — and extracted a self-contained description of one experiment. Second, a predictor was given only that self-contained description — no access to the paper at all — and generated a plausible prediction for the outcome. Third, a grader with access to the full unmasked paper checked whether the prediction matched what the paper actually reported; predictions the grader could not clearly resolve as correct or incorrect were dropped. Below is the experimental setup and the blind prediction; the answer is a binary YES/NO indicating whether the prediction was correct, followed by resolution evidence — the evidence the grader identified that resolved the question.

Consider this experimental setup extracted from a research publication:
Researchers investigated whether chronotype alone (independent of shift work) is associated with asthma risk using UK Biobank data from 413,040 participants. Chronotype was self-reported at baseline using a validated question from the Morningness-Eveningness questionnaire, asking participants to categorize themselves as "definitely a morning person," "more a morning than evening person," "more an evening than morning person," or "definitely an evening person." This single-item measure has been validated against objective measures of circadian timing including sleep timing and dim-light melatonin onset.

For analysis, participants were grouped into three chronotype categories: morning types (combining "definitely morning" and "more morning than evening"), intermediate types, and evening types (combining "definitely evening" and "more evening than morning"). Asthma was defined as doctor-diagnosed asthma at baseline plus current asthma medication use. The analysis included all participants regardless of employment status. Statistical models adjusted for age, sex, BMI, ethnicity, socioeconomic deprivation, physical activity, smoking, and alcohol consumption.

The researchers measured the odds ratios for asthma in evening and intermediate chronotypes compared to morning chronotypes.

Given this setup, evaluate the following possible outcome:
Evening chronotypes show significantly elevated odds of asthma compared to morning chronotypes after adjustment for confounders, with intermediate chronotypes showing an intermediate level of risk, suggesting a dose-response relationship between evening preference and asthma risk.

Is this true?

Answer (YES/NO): NO